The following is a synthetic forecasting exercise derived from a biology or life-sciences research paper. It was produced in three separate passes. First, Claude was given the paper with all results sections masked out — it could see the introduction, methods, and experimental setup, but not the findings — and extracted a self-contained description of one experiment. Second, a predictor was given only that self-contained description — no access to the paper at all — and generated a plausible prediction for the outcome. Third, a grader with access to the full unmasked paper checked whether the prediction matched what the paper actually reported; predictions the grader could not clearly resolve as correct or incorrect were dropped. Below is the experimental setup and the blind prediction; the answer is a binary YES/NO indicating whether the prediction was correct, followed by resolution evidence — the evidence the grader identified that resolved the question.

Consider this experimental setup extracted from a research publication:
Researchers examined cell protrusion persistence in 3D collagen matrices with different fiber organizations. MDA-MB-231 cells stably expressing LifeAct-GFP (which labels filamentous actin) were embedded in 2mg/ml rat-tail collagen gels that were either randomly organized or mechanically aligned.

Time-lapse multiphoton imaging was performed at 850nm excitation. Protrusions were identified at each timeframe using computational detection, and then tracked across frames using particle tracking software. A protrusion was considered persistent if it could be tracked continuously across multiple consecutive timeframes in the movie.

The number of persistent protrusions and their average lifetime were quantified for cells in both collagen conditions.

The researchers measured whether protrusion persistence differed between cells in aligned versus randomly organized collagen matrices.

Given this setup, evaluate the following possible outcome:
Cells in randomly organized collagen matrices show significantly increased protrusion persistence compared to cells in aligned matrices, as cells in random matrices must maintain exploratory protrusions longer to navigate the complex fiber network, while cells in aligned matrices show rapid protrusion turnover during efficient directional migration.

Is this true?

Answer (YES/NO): NO